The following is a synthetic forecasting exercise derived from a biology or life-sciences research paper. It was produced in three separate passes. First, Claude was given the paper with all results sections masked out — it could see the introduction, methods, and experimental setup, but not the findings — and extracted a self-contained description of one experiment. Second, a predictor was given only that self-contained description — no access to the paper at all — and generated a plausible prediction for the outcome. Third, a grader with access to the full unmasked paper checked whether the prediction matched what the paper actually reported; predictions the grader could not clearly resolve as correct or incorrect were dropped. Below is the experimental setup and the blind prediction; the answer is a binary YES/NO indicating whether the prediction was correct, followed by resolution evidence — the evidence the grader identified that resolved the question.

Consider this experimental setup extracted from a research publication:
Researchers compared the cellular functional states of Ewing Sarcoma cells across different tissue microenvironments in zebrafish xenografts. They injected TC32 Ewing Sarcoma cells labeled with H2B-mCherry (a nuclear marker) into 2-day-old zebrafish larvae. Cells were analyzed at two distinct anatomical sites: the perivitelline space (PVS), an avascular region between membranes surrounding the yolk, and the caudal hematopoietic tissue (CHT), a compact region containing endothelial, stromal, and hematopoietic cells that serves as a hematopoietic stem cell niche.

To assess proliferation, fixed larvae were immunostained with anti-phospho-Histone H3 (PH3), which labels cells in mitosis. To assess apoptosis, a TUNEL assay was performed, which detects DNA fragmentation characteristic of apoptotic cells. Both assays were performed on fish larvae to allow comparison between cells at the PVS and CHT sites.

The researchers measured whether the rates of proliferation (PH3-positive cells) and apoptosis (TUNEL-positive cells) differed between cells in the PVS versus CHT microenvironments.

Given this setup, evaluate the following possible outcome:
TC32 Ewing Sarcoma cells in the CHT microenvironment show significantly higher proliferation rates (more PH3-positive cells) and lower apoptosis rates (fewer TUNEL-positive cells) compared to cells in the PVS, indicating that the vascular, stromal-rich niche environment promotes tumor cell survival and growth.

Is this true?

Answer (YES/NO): NO